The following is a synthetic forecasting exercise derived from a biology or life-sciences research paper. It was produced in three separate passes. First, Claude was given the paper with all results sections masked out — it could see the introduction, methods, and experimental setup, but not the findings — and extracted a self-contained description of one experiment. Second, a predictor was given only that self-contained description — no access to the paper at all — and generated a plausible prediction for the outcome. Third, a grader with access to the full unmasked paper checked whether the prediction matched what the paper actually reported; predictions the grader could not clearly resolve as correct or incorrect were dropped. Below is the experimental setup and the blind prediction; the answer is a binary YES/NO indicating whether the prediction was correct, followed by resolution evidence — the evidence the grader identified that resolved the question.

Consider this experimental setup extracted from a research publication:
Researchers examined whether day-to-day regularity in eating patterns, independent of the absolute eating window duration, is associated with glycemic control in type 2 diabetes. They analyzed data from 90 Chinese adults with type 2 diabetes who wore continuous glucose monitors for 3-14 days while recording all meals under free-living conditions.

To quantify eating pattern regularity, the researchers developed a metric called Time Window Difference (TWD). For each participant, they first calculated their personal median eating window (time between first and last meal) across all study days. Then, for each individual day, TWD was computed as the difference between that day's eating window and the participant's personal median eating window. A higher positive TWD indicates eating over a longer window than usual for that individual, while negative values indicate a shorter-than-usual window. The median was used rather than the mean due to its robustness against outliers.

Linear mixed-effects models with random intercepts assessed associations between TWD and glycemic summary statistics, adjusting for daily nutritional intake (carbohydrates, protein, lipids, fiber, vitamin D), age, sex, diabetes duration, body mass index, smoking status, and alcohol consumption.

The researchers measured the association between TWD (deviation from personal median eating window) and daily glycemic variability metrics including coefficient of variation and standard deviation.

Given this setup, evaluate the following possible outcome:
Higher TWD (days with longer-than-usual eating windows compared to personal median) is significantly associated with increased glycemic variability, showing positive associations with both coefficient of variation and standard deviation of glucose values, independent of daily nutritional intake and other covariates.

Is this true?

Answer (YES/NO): NO